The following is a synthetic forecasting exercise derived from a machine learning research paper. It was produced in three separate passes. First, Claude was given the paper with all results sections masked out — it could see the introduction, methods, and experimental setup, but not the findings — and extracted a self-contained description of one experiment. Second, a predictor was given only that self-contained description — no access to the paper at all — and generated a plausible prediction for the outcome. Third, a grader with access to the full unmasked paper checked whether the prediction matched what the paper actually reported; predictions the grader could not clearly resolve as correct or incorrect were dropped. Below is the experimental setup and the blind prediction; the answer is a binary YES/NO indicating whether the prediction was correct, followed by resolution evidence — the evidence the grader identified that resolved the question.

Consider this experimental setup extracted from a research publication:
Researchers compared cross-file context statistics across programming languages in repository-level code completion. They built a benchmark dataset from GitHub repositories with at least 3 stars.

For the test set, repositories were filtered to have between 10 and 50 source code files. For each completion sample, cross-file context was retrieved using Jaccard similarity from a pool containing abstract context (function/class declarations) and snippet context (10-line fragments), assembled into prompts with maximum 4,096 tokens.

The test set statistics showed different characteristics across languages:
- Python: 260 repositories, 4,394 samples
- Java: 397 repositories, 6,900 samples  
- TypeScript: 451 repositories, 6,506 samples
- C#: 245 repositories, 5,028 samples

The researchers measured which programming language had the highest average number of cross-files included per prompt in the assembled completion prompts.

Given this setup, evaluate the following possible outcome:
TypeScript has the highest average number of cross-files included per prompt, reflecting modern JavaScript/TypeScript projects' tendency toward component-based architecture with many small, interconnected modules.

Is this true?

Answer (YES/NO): NO